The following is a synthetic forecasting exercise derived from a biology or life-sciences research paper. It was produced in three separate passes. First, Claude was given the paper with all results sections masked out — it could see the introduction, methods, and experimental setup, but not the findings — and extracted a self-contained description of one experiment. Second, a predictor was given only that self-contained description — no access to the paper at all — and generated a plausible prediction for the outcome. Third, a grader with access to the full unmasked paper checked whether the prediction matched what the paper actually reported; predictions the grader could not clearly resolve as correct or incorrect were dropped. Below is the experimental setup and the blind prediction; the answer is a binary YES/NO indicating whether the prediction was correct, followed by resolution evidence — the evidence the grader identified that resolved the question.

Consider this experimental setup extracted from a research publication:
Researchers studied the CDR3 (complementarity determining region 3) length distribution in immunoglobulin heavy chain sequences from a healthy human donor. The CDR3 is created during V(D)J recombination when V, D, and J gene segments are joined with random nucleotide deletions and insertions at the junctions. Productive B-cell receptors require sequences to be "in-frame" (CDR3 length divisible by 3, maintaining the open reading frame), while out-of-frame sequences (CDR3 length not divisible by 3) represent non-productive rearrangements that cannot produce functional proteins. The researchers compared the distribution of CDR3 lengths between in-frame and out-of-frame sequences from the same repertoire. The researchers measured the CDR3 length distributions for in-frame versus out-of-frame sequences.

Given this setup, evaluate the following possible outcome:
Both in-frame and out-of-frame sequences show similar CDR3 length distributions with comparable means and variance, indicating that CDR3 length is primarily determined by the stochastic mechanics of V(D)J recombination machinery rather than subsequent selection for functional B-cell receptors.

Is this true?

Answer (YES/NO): NO